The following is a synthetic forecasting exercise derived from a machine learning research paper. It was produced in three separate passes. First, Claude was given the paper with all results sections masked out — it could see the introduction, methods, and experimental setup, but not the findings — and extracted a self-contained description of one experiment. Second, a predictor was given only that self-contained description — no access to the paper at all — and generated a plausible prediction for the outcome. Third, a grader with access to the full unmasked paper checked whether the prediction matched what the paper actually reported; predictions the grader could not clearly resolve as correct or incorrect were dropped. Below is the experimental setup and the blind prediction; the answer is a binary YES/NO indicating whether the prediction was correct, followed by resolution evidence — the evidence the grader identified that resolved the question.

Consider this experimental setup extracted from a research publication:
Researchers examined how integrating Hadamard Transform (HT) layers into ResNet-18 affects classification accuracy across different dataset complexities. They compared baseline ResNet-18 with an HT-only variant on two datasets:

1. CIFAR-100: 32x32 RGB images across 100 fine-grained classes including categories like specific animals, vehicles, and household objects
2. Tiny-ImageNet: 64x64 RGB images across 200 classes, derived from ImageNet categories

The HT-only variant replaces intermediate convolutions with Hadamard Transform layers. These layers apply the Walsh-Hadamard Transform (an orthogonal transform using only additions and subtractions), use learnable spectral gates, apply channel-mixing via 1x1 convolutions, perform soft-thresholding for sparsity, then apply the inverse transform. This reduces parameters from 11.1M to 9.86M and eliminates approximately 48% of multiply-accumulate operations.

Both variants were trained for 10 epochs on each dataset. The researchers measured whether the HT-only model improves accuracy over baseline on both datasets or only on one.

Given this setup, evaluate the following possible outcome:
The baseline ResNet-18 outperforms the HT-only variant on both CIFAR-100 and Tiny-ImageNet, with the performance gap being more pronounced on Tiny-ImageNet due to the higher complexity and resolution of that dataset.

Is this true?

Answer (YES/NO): NO